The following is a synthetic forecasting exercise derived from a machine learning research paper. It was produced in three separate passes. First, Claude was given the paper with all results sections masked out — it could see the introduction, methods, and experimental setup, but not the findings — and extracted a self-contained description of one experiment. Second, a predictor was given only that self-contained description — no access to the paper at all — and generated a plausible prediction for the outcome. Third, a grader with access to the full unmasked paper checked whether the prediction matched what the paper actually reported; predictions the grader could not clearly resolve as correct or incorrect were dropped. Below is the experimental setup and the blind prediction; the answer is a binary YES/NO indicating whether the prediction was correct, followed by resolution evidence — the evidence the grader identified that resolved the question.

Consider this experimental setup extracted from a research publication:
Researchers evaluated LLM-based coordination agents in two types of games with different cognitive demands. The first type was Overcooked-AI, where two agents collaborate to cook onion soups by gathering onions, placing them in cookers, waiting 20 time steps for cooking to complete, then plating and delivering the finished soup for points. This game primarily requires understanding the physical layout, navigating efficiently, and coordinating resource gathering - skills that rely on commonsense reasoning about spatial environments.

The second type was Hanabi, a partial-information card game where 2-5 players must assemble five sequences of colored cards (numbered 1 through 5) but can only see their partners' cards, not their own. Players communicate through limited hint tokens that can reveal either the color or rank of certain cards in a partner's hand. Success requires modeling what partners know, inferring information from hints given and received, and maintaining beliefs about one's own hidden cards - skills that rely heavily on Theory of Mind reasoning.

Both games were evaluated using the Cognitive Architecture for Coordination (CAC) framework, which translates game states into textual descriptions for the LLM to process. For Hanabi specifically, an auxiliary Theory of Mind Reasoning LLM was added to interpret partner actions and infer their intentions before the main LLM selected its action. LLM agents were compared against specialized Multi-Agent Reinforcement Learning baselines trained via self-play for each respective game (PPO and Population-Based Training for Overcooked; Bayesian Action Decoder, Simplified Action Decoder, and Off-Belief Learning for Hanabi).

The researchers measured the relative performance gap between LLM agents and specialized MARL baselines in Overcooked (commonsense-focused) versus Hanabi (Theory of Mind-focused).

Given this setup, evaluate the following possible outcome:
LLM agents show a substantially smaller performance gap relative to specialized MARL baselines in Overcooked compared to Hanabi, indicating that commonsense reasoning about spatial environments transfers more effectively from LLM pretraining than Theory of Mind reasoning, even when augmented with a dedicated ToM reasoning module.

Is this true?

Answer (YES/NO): YES